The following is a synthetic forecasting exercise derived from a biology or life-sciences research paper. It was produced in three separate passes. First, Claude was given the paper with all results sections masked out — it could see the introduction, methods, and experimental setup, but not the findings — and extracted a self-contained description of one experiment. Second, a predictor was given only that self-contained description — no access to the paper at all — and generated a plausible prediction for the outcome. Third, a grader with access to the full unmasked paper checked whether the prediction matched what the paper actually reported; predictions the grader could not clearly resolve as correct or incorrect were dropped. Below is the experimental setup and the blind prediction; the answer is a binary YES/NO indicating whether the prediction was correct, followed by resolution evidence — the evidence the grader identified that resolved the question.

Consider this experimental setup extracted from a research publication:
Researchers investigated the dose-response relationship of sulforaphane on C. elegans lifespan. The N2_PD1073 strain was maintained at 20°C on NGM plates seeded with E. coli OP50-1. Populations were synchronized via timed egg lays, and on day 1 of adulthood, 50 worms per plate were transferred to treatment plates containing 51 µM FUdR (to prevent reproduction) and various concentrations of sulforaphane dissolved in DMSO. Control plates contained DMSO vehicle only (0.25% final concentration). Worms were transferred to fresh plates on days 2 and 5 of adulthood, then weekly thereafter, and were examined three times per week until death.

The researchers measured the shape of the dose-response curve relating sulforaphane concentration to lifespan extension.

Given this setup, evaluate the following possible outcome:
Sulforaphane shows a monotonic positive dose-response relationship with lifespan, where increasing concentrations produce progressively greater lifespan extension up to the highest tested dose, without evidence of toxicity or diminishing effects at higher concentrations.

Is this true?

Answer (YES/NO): NO